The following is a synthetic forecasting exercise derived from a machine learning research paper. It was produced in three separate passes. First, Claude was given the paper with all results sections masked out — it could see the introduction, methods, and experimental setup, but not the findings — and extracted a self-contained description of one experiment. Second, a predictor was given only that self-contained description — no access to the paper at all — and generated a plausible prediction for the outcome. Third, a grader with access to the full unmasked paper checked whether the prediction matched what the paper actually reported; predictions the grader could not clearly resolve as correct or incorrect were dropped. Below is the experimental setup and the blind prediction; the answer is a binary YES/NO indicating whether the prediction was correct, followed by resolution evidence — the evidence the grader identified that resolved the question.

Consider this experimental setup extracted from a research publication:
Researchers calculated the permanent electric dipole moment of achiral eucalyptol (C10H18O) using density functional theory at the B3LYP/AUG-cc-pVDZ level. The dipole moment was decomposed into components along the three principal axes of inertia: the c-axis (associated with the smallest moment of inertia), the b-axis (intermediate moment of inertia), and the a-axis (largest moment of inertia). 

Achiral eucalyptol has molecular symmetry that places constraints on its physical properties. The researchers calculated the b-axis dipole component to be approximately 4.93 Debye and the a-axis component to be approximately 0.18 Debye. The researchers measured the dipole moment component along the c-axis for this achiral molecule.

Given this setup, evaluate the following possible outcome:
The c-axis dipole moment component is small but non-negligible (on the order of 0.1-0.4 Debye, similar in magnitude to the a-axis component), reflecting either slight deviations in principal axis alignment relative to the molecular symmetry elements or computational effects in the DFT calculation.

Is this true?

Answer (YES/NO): NO